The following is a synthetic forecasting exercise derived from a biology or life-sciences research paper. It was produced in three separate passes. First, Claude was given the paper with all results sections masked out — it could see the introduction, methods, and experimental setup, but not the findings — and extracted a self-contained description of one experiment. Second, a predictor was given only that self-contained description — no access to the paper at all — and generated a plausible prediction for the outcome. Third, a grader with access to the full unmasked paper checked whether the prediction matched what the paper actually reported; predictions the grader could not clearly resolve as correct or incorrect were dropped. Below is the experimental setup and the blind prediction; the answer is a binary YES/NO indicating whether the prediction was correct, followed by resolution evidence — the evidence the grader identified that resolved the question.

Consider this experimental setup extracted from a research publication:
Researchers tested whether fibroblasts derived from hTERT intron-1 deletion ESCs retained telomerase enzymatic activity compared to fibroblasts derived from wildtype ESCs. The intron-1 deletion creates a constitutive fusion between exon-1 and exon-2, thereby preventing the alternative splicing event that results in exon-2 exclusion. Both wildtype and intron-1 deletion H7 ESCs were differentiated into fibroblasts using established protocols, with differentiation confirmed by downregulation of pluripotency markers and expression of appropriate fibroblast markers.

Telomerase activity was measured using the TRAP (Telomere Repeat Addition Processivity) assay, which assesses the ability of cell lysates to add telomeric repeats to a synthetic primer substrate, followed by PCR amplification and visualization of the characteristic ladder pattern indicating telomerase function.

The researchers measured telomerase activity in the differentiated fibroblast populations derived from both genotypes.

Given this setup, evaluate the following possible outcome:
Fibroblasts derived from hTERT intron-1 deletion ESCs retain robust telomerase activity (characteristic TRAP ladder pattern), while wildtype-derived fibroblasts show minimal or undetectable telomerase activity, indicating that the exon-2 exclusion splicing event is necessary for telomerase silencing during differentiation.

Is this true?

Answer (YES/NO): YES